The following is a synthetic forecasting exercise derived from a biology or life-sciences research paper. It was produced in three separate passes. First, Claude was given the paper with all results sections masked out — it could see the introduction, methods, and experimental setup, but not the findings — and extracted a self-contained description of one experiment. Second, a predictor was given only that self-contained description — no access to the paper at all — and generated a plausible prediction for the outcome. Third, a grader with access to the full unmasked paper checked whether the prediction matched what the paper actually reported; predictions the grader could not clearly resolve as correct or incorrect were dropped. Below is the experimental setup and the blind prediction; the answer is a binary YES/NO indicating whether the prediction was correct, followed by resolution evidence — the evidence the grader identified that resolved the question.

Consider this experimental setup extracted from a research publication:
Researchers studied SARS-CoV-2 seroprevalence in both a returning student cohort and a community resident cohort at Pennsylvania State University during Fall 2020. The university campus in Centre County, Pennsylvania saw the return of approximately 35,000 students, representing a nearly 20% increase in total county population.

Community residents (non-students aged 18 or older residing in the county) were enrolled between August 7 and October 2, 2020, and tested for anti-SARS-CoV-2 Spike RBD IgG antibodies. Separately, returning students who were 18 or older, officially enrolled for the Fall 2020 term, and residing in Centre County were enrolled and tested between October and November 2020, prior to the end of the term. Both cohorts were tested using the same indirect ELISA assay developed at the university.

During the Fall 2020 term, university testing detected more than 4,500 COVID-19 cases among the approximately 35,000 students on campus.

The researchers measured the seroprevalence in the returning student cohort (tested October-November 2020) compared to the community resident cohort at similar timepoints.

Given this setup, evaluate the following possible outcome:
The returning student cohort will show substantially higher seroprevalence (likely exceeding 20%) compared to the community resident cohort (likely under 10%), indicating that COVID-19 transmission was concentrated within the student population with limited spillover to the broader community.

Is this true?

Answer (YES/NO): YES